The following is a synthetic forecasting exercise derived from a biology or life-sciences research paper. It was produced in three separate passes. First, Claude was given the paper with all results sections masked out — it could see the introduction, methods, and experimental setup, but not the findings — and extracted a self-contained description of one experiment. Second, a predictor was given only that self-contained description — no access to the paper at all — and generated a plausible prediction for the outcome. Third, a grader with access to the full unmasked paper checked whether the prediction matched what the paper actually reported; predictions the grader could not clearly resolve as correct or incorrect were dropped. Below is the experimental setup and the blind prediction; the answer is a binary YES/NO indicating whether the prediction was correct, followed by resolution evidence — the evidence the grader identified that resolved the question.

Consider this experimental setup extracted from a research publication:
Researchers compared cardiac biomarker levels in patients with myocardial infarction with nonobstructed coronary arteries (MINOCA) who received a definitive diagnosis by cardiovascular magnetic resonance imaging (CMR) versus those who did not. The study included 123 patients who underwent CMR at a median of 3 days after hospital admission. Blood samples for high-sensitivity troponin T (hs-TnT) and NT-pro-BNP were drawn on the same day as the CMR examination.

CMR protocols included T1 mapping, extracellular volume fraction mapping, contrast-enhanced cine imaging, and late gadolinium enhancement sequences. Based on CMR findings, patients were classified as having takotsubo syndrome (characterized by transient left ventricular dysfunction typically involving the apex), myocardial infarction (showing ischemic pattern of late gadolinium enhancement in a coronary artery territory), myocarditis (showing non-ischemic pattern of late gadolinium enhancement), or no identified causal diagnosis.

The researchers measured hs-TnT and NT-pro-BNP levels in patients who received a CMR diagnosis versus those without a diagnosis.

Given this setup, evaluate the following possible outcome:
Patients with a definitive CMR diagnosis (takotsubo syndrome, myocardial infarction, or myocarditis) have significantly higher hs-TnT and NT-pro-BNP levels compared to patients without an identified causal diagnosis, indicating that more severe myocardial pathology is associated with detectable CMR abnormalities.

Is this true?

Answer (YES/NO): YES